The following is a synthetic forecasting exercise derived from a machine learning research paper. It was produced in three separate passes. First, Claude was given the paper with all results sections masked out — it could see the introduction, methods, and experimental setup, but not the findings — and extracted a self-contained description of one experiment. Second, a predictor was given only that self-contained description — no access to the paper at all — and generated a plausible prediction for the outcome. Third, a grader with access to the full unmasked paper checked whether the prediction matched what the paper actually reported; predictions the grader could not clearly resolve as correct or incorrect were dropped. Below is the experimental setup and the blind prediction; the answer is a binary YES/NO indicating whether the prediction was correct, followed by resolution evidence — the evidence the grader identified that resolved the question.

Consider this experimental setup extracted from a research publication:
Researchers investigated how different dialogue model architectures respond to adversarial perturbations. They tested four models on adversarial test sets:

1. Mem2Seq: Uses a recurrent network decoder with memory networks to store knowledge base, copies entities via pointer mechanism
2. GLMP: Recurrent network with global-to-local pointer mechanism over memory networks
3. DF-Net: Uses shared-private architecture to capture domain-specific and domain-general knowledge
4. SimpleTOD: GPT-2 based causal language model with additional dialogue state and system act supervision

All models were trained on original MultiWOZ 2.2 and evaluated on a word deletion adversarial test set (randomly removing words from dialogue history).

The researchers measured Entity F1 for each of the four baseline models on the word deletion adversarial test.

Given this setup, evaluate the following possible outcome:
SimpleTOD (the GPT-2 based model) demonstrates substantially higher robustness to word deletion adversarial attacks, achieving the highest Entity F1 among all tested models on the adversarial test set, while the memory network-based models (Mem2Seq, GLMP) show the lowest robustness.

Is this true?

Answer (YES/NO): NO